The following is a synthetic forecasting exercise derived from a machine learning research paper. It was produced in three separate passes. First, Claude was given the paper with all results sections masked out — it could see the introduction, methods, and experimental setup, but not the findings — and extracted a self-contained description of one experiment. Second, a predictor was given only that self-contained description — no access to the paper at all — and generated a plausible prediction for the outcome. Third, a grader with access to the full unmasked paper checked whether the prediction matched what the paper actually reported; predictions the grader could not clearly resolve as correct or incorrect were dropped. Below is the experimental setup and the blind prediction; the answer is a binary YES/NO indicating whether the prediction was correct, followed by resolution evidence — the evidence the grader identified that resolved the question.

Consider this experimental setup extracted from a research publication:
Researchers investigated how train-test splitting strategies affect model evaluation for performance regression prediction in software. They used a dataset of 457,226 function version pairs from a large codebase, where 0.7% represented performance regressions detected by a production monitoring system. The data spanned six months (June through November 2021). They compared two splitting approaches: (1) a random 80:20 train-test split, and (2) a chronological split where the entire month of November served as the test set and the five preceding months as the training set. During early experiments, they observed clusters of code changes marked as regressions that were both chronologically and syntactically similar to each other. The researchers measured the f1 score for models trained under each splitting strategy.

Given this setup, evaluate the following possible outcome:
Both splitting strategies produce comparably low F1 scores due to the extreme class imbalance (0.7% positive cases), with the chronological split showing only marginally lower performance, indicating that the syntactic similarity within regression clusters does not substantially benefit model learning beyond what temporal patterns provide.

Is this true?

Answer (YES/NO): NO